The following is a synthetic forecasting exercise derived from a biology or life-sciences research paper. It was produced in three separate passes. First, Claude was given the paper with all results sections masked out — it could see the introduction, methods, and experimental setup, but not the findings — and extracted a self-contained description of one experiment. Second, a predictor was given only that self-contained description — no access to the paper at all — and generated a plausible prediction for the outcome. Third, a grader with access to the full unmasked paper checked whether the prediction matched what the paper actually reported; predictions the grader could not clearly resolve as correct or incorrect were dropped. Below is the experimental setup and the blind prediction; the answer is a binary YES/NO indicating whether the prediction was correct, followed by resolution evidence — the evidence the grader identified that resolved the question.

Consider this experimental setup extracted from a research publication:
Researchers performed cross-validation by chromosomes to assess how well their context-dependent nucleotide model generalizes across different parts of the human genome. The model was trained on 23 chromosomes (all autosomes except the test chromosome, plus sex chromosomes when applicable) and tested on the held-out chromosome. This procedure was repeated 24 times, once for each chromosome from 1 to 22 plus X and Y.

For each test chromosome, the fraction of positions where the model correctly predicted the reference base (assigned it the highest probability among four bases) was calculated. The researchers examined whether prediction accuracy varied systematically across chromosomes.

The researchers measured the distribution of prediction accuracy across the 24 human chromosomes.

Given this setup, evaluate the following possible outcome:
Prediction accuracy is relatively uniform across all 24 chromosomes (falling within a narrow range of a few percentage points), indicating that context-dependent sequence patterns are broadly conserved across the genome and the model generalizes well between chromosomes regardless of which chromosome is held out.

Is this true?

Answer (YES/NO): NO